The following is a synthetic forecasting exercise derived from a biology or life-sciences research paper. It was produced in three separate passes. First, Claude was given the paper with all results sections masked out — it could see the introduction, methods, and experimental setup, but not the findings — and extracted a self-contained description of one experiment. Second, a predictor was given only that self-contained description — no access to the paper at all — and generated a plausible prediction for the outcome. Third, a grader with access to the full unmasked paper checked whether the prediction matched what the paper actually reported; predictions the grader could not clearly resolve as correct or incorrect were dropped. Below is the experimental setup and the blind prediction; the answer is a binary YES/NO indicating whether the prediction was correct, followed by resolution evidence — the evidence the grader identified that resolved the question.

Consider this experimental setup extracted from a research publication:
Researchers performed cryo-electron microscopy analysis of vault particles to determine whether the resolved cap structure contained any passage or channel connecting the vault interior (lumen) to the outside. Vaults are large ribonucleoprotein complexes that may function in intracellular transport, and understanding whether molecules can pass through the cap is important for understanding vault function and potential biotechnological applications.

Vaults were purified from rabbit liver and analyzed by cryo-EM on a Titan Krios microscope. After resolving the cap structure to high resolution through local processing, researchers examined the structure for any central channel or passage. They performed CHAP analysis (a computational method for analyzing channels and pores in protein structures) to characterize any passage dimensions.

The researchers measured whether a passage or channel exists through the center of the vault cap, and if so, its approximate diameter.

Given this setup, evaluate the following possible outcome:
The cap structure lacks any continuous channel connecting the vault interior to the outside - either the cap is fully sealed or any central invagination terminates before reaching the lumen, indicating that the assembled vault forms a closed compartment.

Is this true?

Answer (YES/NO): NO